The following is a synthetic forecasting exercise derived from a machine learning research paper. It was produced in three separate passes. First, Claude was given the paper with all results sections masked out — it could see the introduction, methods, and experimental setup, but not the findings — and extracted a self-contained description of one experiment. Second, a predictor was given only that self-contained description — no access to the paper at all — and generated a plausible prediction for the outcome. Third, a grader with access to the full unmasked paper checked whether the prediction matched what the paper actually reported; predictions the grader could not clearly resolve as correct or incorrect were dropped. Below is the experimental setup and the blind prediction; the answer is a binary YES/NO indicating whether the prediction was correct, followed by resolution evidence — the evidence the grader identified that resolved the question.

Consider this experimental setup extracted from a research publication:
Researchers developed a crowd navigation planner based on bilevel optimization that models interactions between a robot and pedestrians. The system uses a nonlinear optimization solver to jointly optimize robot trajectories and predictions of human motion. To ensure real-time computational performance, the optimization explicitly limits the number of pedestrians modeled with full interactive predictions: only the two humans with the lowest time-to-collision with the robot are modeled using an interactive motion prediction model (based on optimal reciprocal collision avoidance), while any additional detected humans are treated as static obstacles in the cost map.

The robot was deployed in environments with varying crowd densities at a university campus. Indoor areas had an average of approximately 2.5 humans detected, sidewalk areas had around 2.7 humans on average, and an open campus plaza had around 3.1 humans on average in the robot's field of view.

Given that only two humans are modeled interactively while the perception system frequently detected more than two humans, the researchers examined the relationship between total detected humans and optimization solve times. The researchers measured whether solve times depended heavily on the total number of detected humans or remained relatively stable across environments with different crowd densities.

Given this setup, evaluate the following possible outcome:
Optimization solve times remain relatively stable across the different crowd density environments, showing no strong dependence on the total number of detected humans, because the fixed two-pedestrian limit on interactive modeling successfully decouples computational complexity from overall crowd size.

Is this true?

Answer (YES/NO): NO